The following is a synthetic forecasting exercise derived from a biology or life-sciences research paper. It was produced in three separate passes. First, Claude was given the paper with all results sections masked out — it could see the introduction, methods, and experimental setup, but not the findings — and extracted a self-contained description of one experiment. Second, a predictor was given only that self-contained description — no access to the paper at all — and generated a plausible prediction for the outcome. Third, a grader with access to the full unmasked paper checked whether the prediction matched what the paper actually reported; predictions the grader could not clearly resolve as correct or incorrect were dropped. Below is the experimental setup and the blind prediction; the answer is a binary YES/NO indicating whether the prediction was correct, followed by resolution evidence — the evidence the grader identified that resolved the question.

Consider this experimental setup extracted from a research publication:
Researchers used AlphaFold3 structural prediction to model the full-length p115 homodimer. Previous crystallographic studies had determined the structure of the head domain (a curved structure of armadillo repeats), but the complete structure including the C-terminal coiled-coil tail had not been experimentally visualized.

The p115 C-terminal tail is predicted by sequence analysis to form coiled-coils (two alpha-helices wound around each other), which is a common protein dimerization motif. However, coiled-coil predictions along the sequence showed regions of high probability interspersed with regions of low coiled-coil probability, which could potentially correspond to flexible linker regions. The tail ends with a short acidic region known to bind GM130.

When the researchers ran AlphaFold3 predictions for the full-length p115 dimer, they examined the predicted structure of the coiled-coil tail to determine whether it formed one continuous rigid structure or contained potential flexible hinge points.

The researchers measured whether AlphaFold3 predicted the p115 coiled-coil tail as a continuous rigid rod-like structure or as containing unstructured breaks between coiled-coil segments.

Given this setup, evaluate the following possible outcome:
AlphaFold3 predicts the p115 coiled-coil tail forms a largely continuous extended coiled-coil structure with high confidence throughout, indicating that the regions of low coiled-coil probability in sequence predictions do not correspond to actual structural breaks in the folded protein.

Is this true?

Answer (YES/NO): NO